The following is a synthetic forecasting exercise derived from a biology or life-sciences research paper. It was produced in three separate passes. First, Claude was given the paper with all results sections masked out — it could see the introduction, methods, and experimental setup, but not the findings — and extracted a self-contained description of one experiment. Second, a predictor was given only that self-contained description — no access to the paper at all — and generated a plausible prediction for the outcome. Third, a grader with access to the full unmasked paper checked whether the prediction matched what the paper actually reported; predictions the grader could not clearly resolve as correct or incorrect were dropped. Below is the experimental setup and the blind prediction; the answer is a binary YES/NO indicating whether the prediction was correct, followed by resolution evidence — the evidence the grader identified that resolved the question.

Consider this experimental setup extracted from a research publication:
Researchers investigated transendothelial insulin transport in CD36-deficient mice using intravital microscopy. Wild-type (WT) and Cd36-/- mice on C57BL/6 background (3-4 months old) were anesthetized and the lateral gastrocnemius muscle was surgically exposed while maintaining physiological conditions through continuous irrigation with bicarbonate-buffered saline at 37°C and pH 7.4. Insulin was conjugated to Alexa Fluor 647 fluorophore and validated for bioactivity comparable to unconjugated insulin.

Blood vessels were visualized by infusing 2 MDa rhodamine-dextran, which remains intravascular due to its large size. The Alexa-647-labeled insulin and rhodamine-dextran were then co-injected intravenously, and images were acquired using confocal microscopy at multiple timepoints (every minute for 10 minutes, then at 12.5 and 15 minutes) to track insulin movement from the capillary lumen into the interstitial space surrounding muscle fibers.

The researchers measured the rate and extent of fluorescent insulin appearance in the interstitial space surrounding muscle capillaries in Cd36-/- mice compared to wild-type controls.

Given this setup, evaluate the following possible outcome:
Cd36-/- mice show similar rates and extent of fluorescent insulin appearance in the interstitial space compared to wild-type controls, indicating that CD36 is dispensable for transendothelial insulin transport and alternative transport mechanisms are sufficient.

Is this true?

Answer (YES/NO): YES